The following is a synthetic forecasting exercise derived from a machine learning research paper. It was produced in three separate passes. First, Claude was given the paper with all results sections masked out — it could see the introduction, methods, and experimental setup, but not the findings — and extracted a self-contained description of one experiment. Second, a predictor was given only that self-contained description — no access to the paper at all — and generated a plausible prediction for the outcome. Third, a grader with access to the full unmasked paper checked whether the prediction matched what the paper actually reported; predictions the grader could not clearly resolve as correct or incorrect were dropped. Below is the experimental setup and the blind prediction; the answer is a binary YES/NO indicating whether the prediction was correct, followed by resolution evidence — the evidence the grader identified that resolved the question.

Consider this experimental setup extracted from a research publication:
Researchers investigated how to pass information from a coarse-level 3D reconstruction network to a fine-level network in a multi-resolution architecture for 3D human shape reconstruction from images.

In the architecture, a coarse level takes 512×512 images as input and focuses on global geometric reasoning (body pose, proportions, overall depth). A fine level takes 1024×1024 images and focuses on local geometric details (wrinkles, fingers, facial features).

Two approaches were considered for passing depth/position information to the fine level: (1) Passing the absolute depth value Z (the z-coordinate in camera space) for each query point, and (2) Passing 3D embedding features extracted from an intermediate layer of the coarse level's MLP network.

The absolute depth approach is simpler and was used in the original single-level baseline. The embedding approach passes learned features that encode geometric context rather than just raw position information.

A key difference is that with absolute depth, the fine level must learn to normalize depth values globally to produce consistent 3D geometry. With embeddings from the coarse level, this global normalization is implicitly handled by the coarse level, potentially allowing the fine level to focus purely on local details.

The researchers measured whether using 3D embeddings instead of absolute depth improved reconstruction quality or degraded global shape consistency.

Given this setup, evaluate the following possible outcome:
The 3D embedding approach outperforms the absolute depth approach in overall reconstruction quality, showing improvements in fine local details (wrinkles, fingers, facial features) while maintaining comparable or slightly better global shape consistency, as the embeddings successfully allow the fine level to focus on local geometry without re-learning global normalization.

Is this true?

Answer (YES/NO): YES